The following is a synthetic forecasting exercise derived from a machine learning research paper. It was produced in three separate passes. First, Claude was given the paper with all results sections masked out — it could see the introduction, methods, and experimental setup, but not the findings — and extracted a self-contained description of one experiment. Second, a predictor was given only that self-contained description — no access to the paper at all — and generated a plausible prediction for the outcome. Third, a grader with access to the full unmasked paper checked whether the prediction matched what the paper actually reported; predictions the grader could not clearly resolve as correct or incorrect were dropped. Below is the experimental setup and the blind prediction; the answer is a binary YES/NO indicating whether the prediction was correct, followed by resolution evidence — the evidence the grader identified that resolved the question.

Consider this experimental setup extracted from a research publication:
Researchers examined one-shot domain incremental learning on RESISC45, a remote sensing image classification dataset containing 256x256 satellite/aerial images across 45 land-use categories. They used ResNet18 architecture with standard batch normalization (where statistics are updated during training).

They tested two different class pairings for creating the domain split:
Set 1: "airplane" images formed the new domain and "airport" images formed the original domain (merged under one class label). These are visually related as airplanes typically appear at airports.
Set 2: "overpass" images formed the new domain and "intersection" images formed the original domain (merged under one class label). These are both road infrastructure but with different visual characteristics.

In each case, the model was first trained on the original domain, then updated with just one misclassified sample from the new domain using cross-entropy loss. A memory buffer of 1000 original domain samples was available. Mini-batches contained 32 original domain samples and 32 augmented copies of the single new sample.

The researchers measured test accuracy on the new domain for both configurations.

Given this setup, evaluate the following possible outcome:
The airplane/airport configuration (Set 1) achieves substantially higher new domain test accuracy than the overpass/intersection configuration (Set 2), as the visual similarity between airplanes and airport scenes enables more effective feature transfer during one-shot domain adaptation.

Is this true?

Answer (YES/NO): YES